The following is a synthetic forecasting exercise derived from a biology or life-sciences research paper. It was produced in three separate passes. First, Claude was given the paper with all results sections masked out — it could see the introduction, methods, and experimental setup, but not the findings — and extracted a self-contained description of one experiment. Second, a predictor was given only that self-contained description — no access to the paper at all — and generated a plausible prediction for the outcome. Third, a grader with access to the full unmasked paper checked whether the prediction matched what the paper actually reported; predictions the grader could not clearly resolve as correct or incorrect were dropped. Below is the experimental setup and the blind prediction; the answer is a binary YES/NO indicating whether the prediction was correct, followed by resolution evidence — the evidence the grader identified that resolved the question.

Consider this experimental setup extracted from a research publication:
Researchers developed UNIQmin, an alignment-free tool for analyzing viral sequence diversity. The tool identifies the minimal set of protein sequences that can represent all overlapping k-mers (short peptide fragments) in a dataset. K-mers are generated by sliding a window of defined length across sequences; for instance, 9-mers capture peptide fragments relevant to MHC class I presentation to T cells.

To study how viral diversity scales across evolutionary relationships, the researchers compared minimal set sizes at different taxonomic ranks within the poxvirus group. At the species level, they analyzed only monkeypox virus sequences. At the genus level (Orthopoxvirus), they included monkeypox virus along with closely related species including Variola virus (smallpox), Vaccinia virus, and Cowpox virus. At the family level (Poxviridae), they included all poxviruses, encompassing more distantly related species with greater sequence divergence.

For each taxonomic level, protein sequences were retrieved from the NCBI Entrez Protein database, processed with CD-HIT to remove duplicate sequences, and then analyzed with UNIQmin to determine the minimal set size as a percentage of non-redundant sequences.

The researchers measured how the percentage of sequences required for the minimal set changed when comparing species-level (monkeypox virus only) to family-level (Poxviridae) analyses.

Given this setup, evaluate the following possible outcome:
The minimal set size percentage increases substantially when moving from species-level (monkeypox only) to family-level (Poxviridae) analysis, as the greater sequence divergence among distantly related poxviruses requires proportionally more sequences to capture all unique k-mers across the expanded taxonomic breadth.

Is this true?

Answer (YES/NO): NO